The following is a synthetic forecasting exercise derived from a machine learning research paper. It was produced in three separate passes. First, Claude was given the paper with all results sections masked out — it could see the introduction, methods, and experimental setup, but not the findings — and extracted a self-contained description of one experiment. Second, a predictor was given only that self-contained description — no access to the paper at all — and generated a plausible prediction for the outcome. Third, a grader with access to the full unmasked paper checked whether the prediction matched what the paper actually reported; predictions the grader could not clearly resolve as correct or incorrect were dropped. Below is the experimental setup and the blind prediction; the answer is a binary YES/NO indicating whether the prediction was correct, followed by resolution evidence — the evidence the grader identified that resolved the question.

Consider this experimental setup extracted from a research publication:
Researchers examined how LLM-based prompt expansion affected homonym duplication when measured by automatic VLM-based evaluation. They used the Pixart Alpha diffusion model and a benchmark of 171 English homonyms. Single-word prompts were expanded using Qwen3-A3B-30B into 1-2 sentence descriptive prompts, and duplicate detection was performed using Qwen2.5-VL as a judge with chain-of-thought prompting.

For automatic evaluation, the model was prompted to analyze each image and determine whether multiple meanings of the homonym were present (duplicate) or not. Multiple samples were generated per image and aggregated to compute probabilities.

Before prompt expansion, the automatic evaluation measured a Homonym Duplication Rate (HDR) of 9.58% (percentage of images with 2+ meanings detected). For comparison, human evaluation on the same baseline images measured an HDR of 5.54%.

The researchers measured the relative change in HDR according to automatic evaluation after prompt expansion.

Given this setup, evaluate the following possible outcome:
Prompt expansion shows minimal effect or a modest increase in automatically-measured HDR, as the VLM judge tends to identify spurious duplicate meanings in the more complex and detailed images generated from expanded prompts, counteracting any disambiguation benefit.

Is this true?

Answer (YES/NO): NO